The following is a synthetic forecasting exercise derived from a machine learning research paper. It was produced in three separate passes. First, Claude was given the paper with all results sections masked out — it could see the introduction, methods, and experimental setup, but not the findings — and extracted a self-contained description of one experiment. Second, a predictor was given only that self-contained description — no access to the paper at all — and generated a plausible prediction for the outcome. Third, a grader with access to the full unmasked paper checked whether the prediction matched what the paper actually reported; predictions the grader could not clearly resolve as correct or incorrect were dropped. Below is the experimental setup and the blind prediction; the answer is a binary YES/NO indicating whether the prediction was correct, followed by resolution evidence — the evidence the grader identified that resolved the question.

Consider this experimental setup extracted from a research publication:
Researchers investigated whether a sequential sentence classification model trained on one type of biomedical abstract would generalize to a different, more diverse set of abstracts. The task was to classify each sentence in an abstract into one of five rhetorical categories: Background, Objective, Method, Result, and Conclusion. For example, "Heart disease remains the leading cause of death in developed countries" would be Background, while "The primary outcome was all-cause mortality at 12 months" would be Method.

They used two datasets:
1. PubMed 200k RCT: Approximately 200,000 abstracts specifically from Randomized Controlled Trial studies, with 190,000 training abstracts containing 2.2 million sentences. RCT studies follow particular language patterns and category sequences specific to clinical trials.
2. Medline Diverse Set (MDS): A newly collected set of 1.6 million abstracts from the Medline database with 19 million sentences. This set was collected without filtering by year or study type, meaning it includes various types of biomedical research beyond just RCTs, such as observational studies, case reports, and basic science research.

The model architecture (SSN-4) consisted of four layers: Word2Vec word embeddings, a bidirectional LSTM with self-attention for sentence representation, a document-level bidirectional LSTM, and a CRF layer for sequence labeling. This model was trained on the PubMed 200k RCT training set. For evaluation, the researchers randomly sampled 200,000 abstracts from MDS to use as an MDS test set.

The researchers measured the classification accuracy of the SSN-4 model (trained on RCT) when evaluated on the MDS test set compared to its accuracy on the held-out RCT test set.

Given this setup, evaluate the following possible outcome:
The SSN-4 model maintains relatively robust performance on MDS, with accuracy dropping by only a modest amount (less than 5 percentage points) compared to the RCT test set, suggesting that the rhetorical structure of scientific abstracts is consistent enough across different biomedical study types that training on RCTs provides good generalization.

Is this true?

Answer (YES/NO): NO